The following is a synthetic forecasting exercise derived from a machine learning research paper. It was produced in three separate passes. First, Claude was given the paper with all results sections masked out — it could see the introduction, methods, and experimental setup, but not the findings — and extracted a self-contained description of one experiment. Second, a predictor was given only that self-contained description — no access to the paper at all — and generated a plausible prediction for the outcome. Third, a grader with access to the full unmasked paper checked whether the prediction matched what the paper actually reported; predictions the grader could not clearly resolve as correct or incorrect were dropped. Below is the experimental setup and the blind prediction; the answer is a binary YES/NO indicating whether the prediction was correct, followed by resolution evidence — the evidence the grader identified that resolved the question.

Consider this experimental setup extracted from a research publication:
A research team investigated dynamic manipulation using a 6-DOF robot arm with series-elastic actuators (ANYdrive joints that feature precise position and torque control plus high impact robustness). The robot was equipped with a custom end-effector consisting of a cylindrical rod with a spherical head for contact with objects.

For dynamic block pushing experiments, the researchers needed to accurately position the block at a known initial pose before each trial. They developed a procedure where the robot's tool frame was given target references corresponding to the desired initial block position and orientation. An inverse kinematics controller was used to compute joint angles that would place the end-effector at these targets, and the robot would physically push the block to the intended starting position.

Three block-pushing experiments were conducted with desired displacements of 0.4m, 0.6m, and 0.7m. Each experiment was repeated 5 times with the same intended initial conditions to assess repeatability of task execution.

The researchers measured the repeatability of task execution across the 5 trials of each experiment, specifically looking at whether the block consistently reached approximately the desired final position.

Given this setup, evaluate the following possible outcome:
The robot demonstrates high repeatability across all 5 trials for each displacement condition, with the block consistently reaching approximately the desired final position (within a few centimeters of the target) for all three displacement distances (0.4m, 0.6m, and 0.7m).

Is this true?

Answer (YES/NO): NO